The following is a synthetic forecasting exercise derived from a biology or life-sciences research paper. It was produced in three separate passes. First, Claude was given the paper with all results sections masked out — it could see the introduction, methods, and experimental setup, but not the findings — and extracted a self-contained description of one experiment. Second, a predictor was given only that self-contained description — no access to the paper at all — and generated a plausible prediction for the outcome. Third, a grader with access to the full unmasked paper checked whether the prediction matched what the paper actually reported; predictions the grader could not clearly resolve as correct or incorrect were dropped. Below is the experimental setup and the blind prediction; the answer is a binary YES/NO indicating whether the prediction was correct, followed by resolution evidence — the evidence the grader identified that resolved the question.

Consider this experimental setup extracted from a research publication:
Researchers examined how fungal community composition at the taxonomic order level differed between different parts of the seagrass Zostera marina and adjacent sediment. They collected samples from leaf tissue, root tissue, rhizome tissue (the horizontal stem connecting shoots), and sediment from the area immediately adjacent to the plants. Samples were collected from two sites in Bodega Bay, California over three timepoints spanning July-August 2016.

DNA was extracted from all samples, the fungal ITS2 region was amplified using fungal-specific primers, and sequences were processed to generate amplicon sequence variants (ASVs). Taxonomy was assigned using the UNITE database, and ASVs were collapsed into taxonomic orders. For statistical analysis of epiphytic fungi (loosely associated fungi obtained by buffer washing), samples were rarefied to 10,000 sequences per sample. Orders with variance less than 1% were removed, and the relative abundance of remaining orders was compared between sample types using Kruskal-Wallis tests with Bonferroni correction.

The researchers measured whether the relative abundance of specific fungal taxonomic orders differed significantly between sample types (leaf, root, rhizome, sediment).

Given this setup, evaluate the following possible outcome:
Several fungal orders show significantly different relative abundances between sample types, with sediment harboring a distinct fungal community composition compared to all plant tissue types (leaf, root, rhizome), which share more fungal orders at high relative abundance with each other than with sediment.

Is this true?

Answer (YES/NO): NO